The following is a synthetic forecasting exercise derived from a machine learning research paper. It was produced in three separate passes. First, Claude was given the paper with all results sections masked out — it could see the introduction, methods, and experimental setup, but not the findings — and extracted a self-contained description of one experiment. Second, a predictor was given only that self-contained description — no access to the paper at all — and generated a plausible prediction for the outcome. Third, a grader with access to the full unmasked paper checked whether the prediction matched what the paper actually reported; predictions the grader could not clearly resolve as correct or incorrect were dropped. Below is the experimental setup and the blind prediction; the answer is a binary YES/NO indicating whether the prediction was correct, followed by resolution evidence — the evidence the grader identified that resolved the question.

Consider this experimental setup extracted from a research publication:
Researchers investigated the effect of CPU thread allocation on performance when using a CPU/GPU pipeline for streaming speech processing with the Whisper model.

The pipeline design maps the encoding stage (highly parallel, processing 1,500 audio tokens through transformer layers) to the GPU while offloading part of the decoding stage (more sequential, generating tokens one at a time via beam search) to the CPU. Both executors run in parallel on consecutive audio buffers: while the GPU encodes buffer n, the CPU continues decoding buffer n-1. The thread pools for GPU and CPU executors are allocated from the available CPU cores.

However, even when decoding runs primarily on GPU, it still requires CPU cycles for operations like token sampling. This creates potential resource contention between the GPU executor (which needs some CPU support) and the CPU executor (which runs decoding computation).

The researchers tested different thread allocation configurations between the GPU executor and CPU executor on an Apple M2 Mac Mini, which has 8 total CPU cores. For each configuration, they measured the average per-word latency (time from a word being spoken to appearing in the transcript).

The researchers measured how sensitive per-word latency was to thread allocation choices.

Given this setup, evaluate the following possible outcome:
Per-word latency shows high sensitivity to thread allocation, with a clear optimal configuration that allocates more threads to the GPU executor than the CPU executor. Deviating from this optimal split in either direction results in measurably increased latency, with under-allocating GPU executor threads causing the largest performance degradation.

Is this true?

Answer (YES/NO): NO